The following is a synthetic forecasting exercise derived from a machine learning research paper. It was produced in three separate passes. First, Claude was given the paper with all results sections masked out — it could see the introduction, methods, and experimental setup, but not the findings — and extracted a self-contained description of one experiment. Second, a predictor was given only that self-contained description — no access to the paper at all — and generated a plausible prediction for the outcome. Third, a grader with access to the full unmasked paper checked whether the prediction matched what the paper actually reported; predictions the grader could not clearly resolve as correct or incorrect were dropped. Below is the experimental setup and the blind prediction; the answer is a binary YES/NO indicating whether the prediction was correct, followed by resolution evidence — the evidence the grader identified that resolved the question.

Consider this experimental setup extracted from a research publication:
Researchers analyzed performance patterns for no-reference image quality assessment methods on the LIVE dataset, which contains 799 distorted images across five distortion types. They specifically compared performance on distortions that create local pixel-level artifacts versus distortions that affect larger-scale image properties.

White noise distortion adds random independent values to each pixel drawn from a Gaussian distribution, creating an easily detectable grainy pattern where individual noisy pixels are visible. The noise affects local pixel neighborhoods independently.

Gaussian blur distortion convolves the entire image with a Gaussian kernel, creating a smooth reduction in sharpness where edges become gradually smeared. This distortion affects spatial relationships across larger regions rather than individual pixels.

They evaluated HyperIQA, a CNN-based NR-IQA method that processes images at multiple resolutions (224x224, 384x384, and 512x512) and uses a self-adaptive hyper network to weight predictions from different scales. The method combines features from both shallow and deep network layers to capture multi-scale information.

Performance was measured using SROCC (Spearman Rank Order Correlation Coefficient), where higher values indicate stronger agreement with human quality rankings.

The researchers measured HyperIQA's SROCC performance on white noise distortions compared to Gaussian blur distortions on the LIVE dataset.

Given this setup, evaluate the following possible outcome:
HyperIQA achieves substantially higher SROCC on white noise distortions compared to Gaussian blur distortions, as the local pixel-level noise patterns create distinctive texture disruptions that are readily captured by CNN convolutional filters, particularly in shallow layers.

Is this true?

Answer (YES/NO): YES